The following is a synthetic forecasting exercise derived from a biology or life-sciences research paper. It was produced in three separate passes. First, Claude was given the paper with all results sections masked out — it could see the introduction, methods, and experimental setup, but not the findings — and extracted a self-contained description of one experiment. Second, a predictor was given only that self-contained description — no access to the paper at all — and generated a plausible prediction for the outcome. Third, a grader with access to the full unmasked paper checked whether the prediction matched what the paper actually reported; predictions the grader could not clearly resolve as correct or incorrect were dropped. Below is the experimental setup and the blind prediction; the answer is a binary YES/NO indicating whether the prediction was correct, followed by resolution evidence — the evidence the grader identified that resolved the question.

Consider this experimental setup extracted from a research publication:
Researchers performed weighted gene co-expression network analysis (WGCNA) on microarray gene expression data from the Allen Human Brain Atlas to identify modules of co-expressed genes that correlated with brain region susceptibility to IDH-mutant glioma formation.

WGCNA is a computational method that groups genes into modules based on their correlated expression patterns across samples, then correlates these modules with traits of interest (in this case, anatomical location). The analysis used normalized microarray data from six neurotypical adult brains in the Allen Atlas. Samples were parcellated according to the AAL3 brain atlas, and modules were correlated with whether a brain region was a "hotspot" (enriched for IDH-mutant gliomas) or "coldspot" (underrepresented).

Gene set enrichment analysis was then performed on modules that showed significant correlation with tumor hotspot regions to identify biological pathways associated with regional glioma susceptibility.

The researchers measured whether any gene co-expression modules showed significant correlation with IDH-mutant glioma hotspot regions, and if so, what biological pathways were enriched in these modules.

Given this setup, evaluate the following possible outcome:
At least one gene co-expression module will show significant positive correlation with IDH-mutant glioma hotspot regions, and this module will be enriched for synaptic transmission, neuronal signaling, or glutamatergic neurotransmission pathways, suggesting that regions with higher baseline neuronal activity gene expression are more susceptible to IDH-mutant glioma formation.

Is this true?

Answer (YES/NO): NO